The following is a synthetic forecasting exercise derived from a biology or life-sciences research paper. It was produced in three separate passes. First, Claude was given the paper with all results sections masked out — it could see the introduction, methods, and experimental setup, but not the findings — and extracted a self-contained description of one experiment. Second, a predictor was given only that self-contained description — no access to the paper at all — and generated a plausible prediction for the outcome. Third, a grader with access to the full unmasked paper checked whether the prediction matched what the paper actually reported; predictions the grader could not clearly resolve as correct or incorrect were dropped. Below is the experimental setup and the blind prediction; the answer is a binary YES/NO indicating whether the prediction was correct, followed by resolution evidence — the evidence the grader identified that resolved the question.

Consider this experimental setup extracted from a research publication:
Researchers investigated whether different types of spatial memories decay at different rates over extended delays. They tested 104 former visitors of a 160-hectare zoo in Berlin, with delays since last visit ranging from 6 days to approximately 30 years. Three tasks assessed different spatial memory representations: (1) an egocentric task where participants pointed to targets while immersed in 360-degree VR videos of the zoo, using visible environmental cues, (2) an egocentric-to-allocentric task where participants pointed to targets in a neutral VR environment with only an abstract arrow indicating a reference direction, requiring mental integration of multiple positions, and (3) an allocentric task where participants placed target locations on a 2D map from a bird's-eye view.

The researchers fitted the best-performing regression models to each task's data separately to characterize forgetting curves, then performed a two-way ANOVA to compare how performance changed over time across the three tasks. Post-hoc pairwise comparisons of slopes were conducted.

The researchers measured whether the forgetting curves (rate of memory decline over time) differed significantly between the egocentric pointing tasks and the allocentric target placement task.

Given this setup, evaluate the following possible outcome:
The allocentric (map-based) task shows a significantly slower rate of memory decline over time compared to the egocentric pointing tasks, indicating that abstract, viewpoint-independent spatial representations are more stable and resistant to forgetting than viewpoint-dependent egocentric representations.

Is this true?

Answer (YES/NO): NO